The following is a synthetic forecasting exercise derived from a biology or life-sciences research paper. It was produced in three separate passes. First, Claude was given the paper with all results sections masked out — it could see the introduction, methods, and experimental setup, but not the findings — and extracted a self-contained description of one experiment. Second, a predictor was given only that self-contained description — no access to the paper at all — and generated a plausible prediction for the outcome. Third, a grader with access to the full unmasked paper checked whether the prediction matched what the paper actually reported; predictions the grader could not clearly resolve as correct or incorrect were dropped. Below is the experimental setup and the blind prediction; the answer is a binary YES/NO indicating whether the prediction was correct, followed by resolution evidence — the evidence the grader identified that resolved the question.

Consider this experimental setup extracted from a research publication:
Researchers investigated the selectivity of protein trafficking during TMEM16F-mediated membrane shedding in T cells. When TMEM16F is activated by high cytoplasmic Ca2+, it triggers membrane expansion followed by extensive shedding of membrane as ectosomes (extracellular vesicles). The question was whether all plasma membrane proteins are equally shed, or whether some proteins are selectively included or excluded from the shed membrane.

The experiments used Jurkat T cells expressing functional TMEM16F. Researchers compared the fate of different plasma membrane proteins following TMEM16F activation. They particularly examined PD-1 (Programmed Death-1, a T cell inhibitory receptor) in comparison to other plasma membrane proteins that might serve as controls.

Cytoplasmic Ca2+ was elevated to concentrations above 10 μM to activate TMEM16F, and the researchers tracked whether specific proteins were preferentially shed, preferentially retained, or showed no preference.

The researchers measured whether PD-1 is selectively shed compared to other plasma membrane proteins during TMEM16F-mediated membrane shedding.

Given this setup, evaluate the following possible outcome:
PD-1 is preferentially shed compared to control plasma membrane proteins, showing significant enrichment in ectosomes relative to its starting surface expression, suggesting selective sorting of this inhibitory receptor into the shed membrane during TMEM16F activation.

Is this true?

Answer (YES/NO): YES